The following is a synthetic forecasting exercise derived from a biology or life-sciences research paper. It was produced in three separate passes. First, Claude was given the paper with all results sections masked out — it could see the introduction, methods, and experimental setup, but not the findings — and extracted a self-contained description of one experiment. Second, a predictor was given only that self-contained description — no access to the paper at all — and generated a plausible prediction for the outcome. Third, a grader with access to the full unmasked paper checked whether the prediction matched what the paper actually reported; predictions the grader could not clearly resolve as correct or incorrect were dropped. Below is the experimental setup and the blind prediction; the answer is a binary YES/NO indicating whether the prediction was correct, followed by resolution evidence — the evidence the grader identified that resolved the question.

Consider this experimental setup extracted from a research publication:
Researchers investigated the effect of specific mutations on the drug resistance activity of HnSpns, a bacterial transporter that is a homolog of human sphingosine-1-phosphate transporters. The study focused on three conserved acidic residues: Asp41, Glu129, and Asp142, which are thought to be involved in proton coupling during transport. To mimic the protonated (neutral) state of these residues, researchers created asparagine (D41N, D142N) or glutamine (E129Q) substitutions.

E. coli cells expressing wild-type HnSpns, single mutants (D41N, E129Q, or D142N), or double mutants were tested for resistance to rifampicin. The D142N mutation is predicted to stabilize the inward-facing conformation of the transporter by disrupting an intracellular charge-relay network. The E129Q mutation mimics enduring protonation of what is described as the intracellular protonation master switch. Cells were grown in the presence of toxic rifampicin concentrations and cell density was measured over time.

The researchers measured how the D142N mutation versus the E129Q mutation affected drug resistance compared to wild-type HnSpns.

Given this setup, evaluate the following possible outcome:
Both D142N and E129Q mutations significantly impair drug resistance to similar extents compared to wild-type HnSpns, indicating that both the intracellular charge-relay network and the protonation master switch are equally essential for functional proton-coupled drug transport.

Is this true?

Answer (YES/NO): NO